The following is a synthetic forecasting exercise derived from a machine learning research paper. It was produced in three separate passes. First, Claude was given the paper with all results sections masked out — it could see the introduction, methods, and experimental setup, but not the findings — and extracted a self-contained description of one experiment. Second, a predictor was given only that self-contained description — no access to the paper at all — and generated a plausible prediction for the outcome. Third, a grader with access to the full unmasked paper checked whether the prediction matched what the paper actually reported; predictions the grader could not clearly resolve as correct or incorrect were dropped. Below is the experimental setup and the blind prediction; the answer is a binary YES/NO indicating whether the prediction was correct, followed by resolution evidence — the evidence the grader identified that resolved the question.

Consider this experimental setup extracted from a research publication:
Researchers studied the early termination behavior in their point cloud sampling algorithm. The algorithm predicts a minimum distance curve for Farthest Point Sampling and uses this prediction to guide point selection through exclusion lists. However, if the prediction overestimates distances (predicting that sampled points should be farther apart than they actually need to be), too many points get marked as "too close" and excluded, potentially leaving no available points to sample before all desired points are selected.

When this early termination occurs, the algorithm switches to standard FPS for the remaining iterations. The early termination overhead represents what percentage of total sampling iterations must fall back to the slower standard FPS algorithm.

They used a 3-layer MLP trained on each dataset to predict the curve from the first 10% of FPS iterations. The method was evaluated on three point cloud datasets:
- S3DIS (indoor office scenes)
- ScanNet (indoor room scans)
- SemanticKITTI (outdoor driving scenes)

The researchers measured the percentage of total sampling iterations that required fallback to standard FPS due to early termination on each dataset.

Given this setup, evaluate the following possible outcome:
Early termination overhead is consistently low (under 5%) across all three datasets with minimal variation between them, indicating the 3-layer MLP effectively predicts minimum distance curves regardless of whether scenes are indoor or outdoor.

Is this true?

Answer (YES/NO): NO